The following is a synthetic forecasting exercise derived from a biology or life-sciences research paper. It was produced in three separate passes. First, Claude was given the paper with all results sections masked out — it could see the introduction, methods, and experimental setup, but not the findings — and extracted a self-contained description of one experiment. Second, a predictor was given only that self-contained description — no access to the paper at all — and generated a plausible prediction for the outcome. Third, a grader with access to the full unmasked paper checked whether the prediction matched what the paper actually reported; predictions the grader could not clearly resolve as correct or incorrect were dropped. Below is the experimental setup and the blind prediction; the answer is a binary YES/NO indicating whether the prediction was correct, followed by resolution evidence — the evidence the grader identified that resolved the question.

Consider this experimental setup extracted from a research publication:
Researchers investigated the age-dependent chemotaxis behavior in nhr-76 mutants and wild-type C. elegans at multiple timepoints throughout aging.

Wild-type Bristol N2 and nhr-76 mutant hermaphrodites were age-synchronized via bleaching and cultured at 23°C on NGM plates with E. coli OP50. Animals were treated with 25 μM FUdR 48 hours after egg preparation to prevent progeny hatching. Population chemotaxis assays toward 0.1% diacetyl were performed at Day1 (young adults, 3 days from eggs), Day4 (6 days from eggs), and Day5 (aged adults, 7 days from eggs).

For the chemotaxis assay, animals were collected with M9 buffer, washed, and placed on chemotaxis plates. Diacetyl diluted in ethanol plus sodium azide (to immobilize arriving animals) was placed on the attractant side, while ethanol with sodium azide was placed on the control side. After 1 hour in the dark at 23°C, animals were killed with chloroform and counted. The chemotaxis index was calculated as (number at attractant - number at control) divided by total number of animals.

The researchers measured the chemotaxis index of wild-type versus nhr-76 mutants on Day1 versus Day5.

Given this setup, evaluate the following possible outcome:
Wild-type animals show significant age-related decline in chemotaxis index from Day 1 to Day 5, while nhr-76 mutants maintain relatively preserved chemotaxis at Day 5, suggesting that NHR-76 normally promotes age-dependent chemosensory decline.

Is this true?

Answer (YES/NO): YES